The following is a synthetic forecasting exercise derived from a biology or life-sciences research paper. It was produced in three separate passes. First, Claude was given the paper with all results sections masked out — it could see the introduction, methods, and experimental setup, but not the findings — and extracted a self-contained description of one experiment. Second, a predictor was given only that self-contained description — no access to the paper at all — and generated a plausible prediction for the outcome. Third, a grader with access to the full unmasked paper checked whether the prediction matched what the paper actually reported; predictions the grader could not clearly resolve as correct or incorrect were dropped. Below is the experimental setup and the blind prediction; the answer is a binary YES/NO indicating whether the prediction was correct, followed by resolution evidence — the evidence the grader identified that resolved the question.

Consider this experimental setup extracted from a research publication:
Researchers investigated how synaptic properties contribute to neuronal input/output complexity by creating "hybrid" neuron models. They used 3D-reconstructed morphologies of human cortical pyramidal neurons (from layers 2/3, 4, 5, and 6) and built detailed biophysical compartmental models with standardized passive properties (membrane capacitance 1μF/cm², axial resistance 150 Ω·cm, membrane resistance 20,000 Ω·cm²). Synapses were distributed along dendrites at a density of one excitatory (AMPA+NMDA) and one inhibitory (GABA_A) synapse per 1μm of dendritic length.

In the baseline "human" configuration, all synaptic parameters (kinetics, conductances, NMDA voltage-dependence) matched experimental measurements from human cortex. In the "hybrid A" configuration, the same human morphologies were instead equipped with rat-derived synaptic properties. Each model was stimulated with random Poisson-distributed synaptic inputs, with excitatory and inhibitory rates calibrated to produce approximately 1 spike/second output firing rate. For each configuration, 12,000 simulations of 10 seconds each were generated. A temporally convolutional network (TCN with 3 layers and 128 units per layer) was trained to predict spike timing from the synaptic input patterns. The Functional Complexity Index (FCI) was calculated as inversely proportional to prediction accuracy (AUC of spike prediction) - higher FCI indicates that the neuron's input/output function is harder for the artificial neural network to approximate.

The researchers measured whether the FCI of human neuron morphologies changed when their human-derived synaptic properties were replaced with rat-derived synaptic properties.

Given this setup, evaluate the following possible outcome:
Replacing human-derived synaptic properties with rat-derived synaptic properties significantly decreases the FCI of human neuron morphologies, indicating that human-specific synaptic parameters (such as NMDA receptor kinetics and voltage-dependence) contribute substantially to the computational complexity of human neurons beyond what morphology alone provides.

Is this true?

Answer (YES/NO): YES